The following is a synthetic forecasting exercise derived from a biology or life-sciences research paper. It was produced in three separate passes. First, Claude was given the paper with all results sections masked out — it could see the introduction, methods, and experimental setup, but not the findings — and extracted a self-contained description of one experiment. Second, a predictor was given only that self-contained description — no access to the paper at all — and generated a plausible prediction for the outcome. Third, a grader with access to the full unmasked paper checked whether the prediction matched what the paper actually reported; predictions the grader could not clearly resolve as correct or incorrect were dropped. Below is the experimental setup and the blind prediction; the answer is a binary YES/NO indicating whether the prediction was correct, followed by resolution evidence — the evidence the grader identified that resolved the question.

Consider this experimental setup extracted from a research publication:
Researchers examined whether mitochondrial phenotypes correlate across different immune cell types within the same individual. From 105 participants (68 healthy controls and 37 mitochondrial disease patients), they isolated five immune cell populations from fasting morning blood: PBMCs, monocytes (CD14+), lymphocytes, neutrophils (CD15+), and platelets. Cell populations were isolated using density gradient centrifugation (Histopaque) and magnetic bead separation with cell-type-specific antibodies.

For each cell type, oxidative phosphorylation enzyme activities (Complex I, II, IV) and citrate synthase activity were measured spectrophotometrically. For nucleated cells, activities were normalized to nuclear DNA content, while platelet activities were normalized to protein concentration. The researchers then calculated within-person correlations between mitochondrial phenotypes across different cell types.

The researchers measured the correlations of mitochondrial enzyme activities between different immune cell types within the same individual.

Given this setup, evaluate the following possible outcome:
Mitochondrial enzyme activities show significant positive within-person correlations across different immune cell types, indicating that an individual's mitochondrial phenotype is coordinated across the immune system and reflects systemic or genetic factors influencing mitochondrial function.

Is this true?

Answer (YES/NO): NO